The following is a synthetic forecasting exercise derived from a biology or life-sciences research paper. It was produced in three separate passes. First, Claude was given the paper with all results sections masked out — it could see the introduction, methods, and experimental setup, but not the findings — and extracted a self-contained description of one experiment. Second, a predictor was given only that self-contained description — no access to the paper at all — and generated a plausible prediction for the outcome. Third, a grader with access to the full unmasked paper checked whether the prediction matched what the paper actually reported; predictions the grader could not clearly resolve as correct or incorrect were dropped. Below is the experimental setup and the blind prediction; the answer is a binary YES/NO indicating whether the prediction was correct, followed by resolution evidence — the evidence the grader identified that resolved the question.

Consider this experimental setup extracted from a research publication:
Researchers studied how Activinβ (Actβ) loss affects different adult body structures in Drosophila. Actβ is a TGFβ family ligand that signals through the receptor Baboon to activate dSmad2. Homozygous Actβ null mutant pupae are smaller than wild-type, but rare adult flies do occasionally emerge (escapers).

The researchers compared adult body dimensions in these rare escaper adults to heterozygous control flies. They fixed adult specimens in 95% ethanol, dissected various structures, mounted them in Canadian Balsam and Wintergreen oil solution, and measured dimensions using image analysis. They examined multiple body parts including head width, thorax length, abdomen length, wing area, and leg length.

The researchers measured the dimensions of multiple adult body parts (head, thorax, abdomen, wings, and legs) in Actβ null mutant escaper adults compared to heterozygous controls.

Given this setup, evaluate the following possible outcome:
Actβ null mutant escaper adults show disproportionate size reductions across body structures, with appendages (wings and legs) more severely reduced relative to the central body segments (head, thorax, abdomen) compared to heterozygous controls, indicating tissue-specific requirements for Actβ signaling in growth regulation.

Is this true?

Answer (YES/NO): NO